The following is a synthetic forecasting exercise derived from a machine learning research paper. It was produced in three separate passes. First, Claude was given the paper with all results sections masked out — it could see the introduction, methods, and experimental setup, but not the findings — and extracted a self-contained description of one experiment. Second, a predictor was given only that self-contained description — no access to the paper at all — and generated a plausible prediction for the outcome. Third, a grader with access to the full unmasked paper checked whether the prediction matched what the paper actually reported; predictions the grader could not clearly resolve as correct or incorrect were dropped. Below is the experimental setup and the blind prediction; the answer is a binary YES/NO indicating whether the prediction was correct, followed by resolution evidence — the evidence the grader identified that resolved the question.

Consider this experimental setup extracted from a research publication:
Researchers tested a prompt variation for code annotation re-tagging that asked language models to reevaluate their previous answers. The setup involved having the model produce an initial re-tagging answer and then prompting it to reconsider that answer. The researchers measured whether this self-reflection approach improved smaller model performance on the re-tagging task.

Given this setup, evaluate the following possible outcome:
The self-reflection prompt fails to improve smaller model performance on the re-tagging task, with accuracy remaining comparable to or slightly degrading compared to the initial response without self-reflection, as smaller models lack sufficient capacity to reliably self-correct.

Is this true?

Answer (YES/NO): YES